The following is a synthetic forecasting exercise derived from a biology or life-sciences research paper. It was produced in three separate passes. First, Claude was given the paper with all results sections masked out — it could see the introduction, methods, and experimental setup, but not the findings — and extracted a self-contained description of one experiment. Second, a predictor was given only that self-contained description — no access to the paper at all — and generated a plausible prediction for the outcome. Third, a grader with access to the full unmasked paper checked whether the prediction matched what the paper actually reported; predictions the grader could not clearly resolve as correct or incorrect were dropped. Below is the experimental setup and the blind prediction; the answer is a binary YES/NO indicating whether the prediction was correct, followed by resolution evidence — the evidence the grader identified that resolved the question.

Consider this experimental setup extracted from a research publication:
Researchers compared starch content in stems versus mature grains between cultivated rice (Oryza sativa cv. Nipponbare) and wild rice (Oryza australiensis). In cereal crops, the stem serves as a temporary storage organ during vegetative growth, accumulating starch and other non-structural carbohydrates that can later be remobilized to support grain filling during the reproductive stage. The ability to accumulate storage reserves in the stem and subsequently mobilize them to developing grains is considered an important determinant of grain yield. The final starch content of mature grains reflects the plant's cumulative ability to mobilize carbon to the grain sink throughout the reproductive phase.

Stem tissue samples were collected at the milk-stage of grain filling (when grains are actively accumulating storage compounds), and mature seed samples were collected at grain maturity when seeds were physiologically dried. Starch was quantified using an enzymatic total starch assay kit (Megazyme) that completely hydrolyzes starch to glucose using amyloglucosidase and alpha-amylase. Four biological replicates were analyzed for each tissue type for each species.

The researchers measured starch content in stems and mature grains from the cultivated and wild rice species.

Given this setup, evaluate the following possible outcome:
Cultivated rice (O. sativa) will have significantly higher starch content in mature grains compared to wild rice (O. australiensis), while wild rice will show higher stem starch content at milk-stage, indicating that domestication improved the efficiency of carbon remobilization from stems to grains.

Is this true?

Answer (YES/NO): NO